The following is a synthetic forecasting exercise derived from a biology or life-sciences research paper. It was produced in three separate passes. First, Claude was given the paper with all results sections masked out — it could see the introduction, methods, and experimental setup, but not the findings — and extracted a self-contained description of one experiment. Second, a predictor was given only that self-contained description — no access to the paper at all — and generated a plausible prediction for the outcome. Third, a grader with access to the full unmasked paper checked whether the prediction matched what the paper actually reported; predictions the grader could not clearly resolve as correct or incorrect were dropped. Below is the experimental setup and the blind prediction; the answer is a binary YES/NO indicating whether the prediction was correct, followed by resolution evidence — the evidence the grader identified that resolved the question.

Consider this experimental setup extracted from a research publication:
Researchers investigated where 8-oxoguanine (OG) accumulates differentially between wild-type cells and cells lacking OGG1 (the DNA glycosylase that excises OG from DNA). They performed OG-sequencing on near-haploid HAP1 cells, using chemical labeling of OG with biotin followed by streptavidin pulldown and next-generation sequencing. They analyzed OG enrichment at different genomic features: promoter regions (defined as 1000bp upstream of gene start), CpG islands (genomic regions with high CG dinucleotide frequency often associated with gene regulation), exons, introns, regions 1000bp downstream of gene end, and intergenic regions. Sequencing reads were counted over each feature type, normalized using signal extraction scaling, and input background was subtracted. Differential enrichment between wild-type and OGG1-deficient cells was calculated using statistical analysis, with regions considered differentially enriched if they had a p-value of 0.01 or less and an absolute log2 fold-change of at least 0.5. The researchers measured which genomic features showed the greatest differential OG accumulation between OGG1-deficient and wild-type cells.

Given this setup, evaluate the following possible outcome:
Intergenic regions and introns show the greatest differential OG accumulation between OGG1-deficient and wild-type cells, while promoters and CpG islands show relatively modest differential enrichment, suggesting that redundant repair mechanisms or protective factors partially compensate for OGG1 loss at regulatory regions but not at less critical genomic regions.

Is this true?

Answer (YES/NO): NO